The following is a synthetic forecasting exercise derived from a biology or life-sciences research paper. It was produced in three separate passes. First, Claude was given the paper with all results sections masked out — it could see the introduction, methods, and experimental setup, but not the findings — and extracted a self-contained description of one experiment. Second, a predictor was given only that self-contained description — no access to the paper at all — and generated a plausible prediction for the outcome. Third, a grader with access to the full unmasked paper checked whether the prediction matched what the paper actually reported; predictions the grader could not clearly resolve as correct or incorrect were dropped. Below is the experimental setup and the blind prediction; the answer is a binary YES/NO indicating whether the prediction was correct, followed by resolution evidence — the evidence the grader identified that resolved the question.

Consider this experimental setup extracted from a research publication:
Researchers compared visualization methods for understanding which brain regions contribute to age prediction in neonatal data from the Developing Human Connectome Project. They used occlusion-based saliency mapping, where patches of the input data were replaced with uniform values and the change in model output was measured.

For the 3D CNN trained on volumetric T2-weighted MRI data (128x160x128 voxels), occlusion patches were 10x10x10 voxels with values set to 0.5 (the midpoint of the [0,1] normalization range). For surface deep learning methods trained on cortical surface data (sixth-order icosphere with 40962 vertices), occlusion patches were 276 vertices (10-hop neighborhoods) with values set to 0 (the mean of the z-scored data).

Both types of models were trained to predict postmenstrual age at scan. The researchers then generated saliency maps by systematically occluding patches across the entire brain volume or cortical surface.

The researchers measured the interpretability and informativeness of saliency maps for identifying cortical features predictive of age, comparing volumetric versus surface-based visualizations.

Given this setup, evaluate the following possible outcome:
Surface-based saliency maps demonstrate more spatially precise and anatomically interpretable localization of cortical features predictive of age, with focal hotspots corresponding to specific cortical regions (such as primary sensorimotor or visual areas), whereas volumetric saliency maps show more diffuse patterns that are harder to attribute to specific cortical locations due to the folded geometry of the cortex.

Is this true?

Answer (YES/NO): NO